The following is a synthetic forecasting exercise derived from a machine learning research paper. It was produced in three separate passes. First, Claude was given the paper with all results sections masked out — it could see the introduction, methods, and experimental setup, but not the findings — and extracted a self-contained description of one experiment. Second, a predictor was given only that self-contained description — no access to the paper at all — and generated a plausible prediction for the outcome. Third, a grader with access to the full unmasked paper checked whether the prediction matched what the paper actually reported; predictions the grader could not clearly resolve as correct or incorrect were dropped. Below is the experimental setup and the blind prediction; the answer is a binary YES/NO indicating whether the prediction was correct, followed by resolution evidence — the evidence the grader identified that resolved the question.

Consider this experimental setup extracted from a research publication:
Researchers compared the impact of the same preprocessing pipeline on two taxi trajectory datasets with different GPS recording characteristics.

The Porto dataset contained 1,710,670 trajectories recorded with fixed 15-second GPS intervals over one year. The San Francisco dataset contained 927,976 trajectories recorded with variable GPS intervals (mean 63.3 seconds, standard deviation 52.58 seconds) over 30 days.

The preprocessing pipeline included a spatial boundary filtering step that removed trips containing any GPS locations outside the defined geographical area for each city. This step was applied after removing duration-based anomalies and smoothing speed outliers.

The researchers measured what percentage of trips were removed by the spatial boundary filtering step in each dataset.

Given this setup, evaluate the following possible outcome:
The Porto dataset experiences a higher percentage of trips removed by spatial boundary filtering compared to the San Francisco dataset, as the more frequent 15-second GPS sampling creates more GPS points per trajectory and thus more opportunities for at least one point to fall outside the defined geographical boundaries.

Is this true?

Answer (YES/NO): NO